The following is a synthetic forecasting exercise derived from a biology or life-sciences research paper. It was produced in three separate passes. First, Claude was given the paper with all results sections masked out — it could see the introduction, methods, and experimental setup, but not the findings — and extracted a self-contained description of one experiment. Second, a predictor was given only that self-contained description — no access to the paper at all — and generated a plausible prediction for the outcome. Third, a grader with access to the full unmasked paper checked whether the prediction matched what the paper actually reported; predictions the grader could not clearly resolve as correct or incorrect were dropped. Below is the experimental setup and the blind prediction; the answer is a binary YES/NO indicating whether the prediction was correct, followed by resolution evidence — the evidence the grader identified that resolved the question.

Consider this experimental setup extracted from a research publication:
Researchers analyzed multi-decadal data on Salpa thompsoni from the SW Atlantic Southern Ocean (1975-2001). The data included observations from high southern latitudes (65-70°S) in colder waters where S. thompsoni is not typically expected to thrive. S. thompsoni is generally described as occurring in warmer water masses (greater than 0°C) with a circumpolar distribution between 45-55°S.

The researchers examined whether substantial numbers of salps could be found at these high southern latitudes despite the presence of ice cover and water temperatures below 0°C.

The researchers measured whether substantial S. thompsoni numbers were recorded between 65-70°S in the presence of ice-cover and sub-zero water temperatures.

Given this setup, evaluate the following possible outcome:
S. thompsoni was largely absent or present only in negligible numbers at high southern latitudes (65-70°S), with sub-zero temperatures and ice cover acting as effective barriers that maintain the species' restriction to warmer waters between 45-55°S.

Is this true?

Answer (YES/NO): NO